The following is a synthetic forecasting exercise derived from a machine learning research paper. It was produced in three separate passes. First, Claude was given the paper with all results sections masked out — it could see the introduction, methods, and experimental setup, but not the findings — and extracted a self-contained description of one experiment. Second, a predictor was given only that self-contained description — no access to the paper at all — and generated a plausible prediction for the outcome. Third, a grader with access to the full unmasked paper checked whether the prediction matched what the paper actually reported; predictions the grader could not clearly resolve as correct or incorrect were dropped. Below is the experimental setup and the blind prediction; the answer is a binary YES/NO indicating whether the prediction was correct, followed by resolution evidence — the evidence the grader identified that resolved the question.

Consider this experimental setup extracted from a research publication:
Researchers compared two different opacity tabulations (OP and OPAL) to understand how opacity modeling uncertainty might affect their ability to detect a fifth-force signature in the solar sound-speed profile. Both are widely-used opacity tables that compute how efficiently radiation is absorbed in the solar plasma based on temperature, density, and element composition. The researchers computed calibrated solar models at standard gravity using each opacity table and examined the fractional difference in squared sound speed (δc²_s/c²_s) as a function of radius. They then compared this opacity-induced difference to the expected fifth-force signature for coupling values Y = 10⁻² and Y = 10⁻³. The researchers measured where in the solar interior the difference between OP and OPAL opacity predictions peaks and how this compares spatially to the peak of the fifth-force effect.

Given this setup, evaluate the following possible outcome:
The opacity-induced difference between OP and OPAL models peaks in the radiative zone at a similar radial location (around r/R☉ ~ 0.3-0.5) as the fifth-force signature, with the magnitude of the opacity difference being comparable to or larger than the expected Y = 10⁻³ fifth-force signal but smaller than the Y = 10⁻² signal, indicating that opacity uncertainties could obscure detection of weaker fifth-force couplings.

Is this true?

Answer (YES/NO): NO